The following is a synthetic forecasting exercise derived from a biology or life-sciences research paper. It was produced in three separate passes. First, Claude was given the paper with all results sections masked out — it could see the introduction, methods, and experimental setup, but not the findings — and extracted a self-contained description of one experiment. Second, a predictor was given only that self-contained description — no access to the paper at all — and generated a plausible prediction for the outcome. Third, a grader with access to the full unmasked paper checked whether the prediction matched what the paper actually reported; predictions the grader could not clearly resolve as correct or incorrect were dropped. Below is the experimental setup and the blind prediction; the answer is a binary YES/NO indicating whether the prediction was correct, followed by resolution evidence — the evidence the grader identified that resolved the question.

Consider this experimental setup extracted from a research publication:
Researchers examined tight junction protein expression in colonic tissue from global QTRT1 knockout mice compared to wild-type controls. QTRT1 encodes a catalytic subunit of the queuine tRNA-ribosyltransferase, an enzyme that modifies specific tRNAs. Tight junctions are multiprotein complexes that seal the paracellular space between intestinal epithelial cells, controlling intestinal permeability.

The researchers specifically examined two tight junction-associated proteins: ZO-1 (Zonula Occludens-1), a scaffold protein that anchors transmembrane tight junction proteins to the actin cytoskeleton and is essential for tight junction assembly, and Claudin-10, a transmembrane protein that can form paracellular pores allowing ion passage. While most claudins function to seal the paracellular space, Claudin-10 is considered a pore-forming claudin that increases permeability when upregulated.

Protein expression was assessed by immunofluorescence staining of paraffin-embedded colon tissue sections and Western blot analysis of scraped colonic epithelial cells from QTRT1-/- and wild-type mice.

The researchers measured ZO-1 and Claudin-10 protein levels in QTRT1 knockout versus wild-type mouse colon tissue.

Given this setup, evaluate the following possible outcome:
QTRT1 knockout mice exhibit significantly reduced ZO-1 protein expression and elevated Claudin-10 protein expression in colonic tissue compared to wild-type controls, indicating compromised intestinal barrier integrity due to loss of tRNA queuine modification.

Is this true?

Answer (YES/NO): YES